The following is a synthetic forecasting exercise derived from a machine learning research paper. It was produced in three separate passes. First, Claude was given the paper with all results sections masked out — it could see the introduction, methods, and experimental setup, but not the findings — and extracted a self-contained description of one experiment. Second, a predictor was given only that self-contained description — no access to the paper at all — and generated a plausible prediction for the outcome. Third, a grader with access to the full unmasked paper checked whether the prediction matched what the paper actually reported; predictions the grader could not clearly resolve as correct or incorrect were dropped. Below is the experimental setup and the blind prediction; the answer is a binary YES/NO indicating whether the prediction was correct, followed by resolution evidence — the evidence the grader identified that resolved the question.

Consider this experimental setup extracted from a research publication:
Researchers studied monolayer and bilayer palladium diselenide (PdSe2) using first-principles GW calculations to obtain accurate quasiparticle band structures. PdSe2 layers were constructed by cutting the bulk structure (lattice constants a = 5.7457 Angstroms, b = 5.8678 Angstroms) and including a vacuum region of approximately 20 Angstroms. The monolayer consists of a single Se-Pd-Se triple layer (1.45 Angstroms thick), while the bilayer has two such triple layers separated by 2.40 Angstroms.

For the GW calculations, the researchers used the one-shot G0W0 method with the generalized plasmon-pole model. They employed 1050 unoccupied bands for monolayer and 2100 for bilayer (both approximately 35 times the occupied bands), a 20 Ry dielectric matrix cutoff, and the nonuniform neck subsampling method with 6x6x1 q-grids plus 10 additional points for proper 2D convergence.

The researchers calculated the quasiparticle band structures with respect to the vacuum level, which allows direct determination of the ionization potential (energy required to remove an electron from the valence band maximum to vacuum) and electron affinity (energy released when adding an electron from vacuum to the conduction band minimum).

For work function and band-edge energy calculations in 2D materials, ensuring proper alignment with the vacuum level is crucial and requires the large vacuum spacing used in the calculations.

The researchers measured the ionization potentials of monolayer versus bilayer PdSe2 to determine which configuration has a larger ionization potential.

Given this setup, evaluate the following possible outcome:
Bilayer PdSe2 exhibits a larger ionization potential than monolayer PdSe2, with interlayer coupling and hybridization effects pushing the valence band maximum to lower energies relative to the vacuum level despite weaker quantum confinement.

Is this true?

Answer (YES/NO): NO